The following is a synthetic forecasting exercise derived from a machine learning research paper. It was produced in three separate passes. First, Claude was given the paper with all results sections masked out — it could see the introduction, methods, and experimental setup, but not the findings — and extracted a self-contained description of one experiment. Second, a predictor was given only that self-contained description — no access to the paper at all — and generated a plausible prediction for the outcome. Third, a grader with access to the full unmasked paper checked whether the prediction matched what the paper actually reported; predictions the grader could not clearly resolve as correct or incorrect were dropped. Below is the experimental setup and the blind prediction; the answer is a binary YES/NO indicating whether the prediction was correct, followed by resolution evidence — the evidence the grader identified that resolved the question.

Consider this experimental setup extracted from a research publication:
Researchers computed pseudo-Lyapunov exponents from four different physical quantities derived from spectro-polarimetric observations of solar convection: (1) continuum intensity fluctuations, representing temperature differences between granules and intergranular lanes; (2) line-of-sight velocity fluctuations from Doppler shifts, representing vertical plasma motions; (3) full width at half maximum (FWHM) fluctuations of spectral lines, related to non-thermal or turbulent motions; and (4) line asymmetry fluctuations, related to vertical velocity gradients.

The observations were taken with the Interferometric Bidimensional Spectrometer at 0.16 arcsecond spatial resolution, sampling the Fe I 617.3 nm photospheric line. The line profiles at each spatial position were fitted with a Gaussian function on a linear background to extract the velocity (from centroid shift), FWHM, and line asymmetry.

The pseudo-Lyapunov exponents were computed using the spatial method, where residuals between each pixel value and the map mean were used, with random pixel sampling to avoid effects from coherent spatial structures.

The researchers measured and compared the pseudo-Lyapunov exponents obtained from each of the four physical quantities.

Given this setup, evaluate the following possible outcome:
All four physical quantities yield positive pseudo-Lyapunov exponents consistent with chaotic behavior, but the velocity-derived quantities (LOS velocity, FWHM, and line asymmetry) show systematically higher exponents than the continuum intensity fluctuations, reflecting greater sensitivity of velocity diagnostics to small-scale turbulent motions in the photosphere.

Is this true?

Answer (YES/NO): NO